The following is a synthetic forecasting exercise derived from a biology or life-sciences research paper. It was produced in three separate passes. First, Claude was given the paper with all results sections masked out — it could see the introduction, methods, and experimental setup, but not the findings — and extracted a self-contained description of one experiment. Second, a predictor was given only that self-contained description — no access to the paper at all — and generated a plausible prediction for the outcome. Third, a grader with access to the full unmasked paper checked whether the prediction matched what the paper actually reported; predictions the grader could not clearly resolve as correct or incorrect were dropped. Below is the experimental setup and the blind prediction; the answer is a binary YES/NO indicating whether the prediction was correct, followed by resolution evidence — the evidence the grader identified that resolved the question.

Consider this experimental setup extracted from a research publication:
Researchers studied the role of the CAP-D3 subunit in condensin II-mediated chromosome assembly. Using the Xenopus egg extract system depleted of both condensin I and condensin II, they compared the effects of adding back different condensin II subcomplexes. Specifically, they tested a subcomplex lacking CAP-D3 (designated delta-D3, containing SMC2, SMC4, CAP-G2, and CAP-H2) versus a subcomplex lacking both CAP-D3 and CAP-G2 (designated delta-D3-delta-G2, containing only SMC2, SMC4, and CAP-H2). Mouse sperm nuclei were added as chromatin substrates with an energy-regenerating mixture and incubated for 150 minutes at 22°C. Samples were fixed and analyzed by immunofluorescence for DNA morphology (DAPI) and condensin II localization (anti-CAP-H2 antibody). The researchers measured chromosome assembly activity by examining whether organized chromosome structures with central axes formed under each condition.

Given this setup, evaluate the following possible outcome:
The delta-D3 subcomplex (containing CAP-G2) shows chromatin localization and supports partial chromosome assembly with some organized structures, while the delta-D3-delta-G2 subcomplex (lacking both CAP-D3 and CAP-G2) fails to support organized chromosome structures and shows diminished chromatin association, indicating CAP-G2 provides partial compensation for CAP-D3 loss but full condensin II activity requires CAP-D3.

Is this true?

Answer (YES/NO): NO